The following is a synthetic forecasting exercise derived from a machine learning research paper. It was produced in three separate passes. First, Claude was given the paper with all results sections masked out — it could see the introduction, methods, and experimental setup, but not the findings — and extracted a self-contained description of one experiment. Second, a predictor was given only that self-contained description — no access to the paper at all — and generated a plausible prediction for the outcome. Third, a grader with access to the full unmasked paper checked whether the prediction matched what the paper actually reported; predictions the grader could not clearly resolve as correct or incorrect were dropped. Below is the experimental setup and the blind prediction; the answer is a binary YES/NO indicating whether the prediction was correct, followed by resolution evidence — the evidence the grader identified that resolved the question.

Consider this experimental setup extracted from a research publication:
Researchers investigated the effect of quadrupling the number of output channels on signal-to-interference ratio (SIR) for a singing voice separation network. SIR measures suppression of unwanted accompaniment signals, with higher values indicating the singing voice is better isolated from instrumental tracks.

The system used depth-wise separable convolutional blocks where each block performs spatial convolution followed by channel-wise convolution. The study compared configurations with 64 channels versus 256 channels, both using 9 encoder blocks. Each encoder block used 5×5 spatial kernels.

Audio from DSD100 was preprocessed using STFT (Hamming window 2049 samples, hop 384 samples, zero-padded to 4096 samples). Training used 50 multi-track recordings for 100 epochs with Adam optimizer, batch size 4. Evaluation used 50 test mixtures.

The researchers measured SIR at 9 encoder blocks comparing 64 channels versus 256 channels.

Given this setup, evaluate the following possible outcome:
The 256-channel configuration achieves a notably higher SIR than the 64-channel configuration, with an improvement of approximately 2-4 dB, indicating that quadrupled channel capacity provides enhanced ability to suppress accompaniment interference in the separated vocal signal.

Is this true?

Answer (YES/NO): NO